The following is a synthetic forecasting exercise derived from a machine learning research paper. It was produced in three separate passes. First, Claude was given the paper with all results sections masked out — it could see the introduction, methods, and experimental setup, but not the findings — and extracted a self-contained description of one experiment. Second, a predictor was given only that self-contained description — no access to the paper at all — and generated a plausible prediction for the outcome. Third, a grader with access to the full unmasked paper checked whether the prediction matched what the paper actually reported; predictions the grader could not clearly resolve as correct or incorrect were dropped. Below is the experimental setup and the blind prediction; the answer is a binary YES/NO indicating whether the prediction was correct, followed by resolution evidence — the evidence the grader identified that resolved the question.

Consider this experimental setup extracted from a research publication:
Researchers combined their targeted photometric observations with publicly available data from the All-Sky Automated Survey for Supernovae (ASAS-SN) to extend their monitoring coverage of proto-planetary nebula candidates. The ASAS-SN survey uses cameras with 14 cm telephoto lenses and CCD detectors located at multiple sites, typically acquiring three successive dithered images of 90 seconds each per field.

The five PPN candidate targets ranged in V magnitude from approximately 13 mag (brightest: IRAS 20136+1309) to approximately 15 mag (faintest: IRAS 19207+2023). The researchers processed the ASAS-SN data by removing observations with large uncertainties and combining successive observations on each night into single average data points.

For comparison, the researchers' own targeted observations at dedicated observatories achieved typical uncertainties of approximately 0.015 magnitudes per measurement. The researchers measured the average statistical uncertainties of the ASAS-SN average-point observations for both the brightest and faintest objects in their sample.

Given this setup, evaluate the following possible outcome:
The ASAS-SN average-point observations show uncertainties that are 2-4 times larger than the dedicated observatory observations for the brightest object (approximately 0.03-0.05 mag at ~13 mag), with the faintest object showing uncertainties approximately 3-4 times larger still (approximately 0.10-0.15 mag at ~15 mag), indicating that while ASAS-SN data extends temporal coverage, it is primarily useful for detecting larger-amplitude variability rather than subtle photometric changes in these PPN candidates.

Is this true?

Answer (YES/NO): NO